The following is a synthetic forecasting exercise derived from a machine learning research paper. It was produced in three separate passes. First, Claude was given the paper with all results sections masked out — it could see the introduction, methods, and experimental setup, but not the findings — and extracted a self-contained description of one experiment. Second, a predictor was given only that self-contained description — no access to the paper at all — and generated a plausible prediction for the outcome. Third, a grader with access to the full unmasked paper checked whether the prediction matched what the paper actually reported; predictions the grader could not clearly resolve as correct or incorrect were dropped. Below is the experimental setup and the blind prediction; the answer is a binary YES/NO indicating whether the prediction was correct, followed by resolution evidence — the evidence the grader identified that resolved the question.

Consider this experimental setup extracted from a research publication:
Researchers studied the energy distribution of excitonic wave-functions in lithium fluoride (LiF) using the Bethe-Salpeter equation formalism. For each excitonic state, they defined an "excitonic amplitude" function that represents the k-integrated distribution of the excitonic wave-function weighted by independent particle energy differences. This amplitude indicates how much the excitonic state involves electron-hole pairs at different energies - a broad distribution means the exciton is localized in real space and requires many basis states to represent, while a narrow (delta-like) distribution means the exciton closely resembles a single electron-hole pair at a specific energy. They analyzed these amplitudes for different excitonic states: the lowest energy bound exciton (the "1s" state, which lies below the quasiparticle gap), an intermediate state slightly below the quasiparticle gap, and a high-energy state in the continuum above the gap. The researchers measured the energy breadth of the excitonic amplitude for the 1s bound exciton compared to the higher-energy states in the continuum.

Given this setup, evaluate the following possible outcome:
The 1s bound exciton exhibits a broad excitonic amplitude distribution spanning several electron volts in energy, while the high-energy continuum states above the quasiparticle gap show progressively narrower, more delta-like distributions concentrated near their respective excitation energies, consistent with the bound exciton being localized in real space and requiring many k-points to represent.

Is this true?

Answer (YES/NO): YES